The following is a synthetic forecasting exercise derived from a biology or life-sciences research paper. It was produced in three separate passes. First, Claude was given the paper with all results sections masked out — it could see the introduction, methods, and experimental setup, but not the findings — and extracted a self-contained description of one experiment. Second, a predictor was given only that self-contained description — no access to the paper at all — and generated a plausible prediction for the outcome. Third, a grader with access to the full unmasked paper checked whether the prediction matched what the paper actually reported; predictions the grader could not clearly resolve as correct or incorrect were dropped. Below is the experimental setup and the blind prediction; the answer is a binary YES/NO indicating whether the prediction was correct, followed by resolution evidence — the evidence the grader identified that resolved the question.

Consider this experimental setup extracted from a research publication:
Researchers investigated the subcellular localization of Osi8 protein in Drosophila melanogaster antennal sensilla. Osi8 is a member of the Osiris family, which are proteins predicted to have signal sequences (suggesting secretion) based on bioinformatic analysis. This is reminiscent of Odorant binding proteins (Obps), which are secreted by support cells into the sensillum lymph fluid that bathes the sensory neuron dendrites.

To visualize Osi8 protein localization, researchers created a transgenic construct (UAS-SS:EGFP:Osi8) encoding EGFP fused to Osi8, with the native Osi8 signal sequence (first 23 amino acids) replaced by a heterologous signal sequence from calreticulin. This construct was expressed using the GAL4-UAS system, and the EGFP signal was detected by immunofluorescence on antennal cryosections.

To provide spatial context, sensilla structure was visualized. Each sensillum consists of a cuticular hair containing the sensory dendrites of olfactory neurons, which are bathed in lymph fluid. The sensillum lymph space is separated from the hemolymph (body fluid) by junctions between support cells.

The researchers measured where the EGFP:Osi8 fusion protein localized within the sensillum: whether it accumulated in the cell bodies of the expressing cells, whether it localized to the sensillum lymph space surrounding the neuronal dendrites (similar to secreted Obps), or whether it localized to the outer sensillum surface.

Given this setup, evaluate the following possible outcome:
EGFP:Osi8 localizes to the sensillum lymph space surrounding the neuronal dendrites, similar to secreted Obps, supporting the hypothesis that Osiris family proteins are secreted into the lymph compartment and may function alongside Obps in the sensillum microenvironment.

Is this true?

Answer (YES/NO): NO